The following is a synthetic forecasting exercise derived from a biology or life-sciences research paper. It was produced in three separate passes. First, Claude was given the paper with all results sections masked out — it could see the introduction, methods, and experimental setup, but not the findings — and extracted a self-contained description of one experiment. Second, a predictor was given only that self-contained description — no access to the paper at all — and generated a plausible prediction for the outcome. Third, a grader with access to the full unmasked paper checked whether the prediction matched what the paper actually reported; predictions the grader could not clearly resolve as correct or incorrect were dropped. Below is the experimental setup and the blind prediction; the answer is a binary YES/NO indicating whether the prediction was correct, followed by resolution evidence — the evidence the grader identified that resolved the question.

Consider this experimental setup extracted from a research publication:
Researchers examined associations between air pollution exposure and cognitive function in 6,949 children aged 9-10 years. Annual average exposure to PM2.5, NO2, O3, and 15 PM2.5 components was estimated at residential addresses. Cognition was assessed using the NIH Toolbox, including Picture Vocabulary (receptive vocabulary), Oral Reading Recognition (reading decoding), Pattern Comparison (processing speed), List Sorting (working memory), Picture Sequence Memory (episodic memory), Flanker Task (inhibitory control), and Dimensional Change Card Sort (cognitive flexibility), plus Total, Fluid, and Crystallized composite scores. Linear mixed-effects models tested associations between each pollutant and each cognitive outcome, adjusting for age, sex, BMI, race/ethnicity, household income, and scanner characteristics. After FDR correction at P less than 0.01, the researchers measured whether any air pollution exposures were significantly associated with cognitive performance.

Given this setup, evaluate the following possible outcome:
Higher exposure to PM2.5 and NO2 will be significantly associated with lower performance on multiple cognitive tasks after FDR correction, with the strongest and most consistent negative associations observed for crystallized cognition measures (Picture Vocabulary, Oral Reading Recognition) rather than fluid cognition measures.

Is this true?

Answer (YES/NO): NO